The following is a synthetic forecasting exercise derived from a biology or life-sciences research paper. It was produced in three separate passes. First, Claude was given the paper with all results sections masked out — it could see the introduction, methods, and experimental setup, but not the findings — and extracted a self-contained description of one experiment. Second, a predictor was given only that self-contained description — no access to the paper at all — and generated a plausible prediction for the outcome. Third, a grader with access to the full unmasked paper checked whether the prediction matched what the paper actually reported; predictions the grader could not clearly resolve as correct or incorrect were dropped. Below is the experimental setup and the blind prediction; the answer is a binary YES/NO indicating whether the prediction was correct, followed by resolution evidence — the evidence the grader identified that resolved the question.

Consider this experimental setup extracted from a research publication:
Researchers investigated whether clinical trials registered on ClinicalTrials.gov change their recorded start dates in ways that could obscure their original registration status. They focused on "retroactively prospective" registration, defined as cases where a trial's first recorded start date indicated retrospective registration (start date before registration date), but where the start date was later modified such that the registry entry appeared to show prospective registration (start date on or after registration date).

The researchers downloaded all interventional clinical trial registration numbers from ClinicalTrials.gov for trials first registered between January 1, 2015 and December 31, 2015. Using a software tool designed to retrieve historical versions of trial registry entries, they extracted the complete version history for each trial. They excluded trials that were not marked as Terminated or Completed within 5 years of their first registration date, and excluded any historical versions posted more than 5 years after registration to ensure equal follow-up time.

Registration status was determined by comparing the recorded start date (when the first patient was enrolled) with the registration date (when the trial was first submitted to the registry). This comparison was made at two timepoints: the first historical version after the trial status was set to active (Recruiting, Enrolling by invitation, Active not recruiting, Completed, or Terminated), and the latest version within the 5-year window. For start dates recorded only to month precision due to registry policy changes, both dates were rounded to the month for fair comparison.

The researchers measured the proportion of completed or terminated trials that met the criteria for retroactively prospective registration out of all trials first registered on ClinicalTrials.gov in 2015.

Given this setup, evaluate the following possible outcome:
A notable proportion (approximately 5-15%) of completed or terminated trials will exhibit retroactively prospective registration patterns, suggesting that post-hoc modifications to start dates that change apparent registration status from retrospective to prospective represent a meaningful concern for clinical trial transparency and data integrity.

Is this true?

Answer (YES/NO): NO